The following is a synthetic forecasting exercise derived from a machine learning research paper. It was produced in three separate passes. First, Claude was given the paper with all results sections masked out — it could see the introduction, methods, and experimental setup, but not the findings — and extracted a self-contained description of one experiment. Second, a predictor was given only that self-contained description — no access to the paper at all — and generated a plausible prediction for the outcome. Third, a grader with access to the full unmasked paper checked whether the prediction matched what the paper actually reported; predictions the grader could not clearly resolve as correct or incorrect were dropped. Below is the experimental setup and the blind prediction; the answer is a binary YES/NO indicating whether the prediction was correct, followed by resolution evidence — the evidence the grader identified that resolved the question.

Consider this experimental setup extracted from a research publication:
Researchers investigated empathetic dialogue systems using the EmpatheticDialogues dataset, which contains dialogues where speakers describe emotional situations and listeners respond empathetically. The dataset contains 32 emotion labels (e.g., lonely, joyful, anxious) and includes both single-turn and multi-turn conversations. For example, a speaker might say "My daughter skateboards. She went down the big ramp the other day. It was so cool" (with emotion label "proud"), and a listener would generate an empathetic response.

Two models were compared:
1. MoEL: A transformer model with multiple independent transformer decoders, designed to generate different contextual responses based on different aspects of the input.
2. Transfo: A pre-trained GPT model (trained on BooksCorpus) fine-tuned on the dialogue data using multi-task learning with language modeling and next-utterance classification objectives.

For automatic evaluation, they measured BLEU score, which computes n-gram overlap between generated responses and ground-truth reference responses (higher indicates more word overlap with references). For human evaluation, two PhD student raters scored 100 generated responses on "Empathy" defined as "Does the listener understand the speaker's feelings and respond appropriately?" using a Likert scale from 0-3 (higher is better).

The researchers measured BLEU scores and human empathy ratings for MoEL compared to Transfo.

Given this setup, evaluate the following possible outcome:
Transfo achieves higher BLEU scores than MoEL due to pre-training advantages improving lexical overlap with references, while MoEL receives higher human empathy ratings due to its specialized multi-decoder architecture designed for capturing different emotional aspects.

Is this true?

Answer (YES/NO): NO